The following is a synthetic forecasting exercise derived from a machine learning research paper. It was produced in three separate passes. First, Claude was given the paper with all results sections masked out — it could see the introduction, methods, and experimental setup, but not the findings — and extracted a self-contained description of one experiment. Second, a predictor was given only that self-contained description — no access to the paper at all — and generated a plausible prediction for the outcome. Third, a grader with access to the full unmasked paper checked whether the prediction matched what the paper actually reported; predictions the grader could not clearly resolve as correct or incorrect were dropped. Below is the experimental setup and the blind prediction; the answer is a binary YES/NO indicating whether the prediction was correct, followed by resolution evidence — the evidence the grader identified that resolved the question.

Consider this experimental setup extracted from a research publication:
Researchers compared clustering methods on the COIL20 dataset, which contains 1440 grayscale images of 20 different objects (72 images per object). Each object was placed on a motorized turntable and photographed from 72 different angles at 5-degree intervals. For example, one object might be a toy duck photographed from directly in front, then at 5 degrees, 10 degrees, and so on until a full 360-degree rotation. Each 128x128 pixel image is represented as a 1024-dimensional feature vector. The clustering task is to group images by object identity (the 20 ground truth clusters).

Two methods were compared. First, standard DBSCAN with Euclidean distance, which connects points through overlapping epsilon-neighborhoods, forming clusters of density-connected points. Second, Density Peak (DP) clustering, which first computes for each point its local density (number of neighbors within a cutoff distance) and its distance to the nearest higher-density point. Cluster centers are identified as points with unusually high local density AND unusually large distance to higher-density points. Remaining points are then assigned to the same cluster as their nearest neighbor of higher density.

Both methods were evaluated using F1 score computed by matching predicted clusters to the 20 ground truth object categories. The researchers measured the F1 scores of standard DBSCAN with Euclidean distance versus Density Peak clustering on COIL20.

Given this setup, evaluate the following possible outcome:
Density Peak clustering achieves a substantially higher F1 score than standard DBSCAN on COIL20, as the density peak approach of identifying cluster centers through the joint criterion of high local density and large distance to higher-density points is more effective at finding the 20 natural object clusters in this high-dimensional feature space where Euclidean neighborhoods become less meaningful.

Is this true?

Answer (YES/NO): NO